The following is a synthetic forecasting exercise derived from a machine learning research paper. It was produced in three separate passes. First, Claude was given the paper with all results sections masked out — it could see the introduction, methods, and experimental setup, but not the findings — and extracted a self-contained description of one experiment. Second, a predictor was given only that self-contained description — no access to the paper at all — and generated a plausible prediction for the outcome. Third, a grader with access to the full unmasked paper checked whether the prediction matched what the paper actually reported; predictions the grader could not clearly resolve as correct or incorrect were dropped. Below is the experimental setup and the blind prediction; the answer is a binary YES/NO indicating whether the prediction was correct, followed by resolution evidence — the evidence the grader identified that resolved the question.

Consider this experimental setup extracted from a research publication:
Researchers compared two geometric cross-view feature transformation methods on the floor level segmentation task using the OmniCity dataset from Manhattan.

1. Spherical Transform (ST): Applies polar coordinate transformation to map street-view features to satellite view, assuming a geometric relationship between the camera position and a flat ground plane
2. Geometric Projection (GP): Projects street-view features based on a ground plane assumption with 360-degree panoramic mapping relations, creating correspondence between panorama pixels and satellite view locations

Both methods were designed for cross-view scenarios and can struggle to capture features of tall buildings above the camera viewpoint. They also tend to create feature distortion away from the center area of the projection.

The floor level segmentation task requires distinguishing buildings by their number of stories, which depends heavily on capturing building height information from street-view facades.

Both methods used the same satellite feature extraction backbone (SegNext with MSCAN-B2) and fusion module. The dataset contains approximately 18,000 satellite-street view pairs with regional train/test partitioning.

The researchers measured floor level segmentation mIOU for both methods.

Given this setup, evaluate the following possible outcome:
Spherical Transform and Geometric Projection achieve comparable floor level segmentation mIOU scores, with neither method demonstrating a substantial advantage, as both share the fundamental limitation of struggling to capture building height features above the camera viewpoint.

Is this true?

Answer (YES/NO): NO